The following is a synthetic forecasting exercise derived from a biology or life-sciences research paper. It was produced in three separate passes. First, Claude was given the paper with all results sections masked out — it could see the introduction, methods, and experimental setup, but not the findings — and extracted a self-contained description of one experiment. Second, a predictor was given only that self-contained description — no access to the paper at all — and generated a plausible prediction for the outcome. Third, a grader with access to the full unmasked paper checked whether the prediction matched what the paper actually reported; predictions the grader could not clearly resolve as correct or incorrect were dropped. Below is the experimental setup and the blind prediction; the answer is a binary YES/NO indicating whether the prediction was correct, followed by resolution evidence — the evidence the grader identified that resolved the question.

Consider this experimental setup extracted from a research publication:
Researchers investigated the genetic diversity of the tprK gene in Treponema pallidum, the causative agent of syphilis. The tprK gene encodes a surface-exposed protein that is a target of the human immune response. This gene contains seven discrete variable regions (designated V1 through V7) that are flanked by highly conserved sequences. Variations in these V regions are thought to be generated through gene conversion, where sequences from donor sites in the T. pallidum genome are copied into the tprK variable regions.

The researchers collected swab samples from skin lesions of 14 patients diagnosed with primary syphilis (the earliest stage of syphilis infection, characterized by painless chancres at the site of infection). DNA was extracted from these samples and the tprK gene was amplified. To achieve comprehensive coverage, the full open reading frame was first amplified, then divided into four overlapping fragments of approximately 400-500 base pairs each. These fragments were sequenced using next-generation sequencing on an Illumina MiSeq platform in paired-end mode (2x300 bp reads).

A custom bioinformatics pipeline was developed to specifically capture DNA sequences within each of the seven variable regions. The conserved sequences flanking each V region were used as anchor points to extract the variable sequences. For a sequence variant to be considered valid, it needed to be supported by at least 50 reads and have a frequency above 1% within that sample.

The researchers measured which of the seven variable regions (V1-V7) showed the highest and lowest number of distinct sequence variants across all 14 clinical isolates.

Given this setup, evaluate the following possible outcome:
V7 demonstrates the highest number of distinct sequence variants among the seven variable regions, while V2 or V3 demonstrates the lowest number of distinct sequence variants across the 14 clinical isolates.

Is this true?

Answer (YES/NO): NO